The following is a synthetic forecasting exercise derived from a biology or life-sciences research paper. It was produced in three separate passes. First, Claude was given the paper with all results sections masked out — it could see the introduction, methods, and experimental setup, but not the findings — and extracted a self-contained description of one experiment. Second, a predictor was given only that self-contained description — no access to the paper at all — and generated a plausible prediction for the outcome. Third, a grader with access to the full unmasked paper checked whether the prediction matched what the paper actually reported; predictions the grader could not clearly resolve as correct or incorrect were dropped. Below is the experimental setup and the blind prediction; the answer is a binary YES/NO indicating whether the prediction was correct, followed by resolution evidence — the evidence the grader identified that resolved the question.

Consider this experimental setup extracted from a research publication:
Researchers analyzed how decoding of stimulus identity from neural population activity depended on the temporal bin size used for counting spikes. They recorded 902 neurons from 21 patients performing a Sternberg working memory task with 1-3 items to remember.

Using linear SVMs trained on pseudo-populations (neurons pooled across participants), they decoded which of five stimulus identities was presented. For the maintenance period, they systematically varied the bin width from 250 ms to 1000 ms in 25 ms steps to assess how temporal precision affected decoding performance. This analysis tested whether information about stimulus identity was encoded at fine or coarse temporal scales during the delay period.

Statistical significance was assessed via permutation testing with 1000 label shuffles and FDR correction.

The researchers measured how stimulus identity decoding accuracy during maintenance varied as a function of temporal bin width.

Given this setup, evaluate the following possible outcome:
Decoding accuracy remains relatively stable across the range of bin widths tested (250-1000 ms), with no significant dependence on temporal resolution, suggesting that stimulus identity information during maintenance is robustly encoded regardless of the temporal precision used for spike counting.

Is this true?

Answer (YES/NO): NO